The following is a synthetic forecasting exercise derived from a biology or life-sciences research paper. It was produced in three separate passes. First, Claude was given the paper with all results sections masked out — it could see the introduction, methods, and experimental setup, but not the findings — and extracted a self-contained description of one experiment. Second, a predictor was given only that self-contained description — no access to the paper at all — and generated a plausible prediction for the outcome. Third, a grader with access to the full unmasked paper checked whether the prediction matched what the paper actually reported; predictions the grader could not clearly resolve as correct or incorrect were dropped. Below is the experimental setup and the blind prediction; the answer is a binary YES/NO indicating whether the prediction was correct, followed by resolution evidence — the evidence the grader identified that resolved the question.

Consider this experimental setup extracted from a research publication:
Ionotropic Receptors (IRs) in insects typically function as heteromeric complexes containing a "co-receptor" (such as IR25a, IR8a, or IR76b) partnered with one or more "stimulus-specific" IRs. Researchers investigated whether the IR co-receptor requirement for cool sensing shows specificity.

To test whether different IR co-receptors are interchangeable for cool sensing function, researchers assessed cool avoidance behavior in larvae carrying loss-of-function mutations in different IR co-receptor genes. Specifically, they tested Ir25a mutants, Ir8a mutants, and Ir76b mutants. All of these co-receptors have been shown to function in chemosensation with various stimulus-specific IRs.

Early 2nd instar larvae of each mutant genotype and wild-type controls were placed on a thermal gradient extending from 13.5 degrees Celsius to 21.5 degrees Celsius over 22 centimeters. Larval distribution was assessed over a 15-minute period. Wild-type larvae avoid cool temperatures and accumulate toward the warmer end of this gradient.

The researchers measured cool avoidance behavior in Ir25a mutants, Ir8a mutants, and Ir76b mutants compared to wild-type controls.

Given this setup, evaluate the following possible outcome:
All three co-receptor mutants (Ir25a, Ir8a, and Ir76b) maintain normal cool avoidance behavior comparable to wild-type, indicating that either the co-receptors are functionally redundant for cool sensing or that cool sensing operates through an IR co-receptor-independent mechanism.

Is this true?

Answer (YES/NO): NO